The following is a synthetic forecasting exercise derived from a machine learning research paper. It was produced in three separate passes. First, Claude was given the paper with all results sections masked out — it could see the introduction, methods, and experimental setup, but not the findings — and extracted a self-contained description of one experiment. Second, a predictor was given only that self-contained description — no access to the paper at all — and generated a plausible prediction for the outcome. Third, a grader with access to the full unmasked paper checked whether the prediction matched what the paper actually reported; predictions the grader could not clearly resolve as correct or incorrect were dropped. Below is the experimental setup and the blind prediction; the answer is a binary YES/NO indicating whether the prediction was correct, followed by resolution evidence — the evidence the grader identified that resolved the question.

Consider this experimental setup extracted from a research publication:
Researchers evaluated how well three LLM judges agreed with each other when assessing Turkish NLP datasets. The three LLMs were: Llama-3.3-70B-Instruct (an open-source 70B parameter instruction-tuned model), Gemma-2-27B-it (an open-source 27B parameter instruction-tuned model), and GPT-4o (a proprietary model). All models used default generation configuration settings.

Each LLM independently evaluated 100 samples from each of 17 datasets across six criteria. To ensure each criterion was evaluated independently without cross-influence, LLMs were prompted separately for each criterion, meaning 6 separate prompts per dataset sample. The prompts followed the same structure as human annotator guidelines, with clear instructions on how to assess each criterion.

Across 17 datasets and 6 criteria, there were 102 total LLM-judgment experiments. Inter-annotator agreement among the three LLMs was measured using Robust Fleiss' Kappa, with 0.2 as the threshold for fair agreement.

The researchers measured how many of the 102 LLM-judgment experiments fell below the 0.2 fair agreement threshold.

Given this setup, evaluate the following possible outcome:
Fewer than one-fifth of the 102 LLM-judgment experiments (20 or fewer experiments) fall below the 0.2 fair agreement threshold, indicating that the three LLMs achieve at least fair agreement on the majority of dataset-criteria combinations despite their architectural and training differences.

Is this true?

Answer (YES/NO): YES